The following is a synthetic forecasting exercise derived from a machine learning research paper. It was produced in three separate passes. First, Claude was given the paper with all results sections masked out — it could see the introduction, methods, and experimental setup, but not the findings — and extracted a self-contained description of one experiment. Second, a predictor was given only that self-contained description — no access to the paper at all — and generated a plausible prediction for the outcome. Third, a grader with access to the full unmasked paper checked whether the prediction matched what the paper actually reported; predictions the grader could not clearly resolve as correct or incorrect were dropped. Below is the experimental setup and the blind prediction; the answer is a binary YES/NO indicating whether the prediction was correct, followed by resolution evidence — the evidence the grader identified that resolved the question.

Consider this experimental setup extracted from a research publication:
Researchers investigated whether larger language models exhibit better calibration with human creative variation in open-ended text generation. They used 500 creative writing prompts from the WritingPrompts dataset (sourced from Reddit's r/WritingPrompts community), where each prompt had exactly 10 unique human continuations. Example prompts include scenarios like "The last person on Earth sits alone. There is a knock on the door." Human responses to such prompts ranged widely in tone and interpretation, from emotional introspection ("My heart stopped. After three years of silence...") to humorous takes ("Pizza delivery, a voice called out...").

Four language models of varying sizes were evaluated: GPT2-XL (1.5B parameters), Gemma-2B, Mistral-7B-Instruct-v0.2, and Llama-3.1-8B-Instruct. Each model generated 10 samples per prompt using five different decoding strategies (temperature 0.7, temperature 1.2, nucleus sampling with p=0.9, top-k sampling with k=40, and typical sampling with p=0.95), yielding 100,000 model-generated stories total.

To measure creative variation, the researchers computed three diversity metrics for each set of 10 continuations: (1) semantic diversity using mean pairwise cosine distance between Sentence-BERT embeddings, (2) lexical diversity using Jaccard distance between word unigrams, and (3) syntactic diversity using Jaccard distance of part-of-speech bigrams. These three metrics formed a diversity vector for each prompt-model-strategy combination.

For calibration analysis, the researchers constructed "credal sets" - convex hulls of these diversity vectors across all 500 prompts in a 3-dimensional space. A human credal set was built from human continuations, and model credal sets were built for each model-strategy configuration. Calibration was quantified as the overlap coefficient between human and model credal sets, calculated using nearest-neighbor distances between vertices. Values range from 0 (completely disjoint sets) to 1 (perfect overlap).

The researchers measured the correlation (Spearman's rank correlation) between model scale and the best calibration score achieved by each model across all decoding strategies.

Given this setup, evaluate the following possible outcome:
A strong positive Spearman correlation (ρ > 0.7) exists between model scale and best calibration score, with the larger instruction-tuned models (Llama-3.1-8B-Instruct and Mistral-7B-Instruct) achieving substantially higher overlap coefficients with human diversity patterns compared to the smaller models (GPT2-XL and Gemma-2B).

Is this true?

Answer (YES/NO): NO